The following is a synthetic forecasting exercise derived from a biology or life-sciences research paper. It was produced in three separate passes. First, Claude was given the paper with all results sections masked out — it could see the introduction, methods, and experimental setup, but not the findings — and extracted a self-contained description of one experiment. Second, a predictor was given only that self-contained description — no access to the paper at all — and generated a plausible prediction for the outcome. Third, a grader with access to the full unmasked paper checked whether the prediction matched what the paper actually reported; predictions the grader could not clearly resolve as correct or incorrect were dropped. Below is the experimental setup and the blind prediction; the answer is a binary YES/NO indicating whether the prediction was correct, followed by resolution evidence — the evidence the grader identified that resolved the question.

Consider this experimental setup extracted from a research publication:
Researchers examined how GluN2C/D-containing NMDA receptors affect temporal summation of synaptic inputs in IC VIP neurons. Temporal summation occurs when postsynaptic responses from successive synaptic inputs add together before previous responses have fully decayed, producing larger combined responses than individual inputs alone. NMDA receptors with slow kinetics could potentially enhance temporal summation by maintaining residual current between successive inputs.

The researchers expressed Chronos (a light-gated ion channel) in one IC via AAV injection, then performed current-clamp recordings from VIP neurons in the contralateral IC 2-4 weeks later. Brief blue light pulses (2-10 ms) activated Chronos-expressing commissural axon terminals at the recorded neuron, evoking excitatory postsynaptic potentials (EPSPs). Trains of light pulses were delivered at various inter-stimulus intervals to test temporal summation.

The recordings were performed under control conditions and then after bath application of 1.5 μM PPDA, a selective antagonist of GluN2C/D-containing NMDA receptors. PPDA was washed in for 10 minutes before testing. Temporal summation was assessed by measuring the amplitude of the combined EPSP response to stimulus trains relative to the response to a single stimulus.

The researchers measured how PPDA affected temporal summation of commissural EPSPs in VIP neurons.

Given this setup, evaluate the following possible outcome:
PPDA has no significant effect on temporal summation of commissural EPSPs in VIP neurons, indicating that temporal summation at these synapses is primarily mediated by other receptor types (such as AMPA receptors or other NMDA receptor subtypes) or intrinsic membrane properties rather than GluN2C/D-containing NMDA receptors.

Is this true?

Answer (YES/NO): NO